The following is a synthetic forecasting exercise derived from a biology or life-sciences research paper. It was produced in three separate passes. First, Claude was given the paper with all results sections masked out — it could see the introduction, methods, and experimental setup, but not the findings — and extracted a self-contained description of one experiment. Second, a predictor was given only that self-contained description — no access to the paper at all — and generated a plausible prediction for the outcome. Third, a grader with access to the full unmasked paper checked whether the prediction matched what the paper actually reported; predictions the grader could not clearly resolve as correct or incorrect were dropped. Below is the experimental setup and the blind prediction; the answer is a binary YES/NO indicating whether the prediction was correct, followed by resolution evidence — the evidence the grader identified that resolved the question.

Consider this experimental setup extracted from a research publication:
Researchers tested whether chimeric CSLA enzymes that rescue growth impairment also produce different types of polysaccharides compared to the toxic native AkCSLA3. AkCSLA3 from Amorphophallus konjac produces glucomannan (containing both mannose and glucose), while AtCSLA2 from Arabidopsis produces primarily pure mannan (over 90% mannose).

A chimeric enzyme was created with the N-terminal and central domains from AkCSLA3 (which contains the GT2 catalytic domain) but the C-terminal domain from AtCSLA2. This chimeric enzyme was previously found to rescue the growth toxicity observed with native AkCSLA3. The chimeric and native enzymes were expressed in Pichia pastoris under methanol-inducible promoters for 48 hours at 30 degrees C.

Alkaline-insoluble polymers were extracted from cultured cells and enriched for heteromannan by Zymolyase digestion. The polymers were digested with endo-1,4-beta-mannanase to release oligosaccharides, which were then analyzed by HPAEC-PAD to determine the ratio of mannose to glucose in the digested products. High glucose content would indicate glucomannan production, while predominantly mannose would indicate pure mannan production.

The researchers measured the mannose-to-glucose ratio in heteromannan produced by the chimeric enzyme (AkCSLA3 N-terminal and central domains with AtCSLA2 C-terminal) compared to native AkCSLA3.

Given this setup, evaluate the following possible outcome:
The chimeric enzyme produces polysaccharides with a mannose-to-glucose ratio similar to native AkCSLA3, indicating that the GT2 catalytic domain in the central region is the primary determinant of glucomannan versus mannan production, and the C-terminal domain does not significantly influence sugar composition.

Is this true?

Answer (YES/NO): YES